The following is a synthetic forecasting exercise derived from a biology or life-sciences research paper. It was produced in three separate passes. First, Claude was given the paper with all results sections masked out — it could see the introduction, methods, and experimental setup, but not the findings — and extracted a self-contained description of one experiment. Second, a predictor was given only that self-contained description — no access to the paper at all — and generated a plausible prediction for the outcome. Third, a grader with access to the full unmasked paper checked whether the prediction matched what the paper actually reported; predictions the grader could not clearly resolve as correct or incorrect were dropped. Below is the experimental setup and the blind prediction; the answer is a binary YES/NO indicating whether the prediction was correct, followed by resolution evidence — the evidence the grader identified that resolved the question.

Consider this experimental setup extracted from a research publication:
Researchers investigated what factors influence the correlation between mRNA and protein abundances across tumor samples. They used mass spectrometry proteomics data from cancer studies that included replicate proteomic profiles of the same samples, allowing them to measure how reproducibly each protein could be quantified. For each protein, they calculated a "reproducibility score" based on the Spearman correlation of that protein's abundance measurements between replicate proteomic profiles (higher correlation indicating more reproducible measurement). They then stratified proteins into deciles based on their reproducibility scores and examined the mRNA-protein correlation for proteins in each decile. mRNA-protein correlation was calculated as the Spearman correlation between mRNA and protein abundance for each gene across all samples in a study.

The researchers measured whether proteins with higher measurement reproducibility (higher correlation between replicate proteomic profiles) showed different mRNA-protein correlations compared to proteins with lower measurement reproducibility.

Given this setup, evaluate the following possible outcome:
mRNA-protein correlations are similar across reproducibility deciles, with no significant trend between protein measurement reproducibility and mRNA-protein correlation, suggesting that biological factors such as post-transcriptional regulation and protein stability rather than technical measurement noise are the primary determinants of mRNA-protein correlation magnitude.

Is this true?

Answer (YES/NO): NO